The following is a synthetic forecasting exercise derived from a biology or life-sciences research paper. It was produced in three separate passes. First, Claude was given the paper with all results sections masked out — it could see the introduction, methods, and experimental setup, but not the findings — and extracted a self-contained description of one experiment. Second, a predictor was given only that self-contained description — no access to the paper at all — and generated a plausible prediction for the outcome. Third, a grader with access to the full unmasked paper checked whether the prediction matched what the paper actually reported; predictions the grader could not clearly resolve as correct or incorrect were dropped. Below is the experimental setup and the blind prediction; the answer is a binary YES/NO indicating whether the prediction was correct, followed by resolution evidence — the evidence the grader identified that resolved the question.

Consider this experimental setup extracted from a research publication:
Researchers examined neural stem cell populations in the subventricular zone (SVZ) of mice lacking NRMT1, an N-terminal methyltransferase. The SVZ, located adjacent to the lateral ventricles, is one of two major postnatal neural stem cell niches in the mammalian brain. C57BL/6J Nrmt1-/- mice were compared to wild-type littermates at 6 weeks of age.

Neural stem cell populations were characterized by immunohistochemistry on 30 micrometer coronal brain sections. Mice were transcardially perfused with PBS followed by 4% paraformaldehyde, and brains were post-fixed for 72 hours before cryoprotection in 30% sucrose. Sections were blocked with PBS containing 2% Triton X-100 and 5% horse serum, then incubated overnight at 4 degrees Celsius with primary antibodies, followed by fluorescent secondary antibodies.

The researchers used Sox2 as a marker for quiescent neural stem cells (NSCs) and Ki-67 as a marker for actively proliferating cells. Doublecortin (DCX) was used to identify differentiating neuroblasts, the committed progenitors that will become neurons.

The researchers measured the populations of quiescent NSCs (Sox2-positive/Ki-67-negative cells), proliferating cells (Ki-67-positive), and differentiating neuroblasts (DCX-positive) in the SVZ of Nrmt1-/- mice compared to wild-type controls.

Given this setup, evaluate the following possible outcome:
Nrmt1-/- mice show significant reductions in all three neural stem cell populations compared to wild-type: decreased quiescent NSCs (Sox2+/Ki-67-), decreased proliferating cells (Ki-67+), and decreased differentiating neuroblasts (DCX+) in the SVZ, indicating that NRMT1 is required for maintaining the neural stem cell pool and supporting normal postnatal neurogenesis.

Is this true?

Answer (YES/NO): NO